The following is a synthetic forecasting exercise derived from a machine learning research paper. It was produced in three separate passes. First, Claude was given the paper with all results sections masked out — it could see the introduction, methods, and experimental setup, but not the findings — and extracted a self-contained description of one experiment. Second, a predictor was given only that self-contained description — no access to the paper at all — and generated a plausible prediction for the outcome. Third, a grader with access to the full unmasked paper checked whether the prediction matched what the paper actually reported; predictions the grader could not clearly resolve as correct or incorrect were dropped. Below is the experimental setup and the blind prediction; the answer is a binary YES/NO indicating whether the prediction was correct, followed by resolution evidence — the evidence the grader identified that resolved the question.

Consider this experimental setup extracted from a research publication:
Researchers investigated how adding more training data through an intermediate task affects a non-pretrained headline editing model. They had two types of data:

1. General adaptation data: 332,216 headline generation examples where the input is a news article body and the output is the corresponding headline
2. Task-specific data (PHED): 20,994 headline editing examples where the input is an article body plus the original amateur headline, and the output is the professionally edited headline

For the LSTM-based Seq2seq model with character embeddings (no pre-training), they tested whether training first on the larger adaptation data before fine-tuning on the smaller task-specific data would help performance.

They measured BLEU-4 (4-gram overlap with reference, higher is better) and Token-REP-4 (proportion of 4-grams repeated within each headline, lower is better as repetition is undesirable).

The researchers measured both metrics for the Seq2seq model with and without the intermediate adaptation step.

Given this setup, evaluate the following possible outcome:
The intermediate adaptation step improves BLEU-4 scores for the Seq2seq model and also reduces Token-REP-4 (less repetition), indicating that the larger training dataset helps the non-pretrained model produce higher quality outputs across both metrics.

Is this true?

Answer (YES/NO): NO